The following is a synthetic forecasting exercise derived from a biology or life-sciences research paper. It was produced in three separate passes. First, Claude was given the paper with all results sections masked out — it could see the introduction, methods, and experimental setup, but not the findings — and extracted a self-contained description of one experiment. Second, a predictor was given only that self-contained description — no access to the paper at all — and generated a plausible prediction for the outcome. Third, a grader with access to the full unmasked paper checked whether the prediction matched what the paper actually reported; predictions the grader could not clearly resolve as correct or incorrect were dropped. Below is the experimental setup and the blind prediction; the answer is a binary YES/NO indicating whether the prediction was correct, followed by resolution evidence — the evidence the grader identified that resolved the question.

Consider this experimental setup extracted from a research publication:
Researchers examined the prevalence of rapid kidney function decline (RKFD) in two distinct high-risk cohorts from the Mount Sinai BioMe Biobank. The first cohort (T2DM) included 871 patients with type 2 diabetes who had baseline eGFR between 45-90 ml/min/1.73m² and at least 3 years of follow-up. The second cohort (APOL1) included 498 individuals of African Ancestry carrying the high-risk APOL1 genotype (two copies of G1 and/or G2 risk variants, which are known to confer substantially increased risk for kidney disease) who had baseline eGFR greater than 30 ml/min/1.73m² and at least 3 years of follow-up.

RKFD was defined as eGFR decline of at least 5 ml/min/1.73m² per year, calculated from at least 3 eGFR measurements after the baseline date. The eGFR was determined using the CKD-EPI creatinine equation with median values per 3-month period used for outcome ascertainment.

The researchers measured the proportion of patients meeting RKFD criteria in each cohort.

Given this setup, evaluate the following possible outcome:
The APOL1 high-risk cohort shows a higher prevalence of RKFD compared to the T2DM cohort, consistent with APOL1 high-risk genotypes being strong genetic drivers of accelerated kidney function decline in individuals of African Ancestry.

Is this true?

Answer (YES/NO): NO